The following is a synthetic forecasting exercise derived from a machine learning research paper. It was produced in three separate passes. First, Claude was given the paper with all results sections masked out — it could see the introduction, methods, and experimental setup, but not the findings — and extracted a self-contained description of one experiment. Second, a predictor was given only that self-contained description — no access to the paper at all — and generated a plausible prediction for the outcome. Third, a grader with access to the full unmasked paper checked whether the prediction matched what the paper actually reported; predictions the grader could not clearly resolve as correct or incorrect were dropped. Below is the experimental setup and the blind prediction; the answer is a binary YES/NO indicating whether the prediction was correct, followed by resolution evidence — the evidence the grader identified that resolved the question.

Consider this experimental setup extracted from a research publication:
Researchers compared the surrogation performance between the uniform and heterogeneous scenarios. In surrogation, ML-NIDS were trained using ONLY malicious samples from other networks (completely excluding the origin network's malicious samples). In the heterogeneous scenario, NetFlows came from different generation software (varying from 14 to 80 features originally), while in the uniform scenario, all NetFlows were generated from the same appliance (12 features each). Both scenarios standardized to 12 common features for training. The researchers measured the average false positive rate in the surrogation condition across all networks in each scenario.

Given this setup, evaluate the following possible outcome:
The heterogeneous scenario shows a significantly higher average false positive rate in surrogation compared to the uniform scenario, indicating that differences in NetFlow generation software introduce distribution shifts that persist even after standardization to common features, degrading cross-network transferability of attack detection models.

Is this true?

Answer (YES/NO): NO